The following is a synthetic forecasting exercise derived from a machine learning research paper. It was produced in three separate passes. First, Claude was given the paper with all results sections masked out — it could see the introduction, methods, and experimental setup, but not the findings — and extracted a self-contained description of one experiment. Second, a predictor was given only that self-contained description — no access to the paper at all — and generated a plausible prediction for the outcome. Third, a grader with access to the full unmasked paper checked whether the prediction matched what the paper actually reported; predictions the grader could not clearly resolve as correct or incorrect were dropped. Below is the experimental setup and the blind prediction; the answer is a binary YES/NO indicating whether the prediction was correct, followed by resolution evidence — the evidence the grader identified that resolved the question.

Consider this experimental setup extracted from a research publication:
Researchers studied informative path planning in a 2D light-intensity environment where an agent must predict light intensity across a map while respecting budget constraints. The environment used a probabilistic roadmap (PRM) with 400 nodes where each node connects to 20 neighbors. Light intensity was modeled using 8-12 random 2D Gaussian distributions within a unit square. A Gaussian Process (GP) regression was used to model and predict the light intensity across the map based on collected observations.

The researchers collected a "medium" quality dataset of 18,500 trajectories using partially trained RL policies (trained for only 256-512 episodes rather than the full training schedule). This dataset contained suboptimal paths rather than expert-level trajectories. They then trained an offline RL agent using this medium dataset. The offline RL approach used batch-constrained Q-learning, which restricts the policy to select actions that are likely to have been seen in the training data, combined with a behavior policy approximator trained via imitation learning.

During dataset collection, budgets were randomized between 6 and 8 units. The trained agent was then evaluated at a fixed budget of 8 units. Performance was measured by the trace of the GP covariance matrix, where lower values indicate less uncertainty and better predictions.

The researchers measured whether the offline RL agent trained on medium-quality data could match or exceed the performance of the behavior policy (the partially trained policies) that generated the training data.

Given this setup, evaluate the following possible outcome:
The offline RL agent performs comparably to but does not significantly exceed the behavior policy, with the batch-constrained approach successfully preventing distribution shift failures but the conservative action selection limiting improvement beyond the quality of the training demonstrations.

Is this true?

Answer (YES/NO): NO